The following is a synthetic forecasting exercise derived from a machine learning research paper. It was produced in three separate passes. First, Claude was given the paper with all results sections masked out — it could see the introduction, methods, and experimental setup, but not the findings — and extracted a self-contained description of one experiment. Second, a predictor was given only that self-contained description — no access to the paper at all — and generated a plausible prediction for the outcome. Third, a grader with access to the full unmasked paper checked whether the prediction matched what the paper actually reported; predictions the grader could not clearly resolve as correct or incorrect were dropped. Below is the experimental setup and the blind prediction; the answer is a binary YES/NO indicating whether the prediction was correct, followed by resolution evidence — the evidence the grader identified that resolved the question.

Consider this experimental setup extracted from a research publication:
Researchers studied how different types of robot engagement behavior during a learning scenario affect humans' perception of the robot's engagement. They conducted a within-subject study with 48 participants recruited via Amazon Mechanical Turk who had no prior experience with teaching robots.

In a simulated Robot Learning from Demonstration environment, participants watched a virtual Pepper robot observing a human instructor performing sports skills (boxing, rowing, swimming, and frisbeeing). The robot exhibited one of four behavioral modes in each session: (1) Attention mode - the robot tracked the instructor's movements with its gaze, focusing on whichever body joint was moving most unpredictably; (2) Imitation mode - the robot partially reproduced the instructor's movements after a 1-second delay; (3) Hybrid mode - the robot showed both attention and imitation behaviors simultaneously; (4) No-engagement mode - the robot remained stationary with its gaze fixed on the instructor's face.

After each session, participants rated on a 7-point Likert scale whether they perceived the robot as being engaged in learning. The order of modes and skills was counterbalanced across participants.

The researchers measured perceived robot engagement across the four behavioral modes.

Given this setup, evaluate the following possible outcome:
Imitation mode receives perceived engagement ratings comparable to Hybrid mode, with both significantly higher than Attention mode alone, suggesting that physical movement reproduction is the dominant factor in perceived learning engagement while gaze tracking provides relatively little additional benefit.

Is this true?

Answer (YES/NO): NO